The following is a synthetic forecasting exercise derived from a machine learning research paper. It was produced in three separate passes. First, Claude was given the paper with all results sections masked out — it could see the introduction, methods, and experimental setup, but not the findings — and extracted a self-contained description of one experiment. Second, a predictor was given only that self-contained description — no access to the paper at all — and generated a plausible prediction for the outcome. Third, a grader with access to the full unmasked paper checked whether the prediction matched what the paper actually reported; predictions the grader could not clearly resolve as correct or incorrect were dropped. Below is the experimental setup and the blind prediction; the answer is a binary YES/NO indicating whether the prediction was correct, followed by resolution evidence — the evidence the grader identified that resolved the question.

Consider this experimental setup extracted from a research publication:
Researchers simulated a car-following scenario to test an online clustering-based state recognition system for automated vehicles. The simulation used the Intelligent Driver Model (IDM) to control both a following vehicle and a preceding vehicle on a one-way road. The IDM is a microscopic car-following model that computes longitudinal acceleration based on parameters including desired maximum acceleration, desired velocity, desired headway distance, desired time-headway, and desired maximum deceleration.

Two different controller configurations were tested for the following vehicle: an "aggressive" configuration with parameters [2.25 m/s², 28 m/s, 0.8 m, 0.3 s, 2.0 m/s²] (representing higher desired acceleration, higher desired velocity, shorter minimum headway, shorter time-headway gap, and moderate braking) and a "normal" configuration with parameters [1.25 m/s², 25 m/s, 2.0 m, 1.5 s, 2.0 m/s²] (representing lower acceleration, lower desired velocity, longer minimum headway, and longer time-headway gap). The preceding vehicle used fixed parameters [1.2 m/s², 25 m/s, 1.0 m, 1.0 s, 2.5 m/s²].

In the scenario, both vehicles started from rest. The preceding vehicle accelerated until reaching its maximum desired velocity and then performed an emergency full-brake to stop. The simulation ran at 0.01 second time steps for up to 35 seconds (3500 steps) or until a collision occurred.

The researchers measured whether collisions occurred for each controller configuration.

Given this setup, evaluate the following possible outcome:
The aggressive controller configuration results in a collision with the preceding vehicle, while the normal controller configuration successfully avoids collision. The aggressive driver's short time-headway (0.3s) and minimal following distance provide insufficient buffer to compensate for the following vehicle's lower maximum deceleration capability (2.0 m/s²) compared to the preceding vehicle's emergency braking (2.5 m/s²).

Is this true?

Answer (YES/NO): YES